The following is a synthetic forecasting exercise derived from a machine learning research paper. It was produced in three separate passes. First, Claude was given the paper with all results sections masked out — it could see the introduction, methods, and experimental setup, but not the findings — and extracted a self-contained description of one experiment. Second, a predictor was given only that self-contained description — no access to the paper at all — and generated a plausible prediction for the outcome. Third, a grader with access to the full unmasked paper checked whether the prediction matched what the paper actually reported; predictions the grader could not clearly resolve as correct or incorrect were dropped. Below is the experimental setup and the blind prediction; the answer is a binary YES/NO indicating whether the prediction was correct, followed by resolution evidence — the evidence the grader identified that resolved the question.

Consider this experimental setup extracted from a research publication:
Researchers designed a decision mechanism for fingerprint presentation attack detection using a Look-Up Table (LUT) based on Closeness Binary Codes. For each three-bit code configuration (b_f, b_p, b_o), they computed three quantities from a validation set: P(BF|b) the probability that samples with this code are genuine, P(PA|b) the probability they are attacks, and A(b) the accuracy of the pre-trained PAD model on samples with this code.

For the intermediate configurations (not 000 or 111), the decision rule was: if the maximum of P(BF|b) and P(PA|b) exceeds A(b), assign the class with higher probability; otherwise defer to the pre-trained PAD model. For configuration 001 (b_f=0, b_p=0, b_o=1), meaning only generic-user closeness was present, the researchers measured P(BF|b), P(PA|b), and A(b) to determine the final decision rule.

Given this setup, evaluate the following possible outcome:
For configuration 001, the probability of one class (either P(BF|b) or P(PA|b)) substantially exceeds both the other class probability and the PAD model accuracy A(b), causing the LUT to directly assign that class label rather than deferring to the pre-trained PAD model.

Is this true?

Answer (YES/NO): NO